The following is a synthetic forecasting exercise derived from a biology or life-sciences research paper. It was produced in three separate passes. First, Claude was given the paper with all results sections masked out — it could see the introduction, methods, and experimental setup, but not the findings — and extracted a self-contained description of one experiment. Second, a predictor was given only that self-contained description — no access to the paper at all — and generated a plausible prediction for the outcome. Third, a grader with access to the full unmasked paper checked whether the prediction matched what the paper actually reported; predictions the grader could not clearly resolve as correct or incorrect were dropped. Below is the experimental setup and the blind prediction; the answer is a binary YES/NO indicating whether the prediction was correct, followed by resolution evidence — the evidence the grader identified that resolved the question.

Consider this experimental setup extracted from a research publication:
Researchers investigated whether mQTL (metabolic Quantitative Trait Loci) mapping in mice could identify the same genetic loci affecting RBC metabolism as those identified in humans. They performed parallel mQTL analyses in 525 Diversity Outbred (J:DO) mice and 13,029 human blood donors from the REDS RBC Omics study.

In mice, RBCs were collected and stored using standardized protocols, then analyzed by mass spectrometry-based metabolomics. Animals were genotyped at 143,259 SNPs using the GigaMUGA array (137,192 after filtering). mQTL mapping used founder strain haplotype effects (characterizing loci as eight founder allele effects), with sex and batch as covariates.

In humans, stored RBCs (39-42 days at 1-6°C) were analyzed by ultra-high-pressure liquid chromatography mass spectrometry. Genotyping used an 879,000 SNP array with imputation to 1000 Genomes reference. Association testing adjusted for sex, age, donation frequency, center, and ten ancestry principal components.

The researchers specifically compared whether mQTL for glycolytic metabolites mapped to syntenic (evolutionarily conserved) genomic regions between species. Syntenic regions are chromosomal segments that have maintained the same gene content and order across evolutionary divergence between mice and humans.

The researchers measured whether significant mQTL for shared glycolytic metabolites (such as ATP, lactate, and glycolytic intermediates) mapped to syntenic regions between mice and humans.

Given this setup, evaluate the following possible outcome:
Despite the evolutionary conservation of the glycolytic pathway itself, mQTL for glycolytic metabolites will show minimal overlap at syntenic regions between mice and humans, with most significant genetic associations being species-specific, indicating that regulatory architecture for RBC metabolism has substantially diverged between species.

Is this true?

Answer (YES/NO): NO